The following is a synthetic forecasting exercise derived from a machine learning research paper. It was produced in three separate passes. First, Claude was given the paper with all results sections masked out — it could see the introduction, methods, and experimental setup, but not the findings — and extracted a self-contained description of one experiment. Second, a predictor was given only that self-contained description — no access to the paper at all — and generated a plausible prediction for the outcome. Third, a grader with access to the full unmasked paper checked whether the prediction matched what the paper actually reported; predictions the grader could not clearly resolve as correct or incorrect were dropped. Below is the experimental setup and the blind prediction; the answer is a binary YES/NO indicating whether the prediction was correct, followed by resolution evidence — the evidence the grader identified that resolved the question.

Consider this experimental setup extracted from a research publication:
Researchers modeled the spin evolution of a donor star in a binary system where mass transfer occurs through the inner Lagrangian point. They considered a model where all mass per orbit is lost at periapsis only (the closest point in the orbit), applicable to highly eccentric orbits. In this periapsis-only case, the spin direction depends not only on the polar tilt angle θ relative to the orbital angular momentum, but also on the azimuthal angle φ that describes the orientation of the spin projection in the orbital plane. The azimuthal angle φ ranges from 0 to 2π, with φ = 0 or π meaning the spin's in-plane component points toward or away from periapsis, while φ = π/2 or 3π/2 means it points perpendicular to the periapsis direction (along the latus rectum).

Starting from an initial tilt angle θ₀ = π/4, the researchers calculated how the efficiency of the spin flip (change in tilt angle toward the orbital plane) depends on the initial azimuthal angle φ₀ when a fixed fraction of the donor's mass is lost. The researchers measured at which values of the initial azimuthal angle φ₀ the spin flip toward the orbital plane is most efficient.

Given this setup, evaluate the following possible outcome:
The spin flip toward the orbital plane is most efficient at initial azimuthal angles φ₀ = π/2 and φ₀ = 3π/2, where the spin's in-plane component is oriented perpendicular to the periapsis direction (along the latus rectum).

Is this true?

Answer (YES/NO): NO